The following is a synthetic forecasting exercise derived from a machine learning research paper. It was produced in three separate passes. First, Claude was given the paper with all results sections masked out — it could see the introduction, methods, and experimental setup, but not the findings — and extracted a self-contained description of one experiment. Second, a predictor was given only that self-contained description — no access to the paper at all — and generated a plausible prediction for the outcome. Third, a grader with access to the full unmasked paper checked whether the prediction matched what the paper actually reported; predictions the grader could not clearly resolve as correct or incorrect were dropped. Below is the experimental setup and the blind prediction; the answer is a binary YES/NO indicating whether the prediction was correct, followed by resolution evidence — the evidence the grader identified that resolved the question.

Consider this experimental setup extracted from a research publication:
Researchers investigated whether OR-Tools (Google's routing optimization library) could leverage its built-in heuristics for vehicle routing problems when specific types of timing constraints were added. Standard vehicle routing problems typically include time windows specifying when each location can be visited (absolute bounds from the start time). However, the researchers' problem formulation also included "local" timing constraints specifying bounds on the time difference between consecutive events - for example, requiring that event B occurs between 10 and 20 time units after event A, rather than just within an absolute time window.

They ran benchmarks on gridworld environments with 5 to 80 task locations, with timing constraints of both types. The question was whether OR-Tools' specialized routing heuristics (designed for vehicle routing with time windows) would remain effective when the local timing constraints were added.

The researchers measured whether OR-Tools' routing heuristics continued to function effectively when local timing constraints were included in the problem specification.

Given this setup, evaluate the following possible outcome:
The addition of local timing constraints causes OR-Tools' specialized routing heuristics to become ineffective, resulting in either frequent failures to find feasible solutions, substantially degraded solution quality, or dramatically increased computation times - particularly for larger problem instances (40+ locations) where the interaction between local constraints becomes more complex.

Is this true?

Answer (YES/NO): YES